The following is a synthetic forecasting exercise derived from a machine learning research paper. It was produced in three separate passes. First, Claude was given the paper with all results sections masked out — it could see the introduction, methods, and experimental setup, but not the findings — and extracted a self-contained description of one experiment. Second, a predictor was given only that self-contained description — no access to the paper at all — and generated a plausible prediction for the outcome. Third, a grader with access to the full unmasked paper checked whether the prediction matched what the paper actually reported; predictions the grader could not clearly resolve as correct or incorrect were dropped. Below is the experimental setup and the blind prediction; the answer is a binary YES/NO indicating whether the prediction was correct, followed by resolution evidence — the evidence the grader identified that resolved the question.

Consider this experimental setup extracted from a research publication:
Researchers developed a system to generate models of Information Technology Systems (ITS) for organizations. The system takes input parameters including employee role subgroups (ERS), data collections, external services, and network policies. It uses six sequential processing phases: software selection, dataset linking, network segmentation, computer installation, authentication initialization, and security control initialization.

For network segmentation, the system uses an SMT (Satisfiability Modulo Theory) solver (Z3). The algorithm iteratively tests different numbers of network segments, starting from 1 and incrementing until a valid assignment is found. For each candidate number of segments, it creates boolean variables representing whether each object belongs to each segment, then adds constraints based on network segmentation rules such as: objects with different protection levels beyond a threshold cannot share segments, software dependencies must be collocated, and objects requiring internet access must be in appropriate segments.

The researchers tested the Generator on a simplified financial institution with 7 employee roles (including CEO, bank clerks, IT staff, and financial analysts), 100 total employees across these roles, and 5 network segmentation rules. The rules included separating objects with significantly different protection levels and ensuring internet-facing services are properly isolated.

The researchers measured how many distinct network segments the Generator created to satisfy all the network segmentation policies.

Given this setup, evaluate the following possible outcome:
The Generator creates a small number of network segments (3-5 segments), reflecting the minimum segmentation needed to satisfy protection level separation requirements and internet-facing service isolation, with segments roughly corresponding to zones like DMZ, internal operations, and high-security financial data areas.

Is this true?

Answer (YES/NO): YES